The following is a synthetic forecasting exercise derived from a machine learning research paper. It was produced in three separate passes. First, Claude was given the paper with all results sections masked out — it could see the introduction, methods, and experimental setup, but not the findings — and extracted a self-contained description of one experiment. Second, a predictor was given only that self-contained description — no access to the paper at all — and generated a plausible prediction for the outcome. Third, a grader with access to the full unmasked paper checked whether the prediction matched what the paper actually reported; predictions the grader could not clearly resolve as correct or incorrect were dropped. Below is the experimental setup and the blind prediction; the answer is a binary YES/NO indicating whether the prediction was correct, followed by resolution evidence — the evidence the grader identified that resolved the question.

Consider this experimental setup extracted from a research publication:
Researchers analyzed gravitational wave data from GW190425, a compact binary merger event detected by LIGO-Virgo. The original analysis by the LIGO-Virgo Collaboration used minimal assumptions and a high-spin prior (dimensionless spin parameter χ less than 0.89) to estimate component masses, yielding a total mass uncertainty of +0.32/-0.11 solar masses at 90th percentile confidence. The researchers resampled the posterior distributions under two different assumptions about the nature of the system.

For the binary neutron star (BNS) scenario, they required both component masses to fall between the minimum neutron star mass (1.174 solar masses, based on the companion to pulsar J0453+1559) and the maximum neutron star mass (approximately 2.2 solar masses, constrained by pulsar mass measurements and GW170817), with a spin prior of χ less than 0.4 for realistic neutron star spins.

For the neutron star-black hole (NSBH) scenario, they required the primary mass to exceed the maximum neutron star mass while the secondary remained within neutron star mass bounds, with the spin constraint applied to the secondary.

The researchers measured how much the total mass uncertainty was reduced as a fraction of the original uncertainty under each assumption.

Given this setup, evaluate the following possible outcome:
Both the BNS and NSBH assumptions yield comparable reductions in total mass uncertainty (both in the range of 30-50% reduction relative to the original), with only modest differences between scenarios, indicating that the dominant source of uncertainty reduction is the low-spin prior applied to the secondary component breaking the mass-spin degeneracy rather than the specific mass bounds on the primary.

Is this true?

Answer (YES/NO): NO